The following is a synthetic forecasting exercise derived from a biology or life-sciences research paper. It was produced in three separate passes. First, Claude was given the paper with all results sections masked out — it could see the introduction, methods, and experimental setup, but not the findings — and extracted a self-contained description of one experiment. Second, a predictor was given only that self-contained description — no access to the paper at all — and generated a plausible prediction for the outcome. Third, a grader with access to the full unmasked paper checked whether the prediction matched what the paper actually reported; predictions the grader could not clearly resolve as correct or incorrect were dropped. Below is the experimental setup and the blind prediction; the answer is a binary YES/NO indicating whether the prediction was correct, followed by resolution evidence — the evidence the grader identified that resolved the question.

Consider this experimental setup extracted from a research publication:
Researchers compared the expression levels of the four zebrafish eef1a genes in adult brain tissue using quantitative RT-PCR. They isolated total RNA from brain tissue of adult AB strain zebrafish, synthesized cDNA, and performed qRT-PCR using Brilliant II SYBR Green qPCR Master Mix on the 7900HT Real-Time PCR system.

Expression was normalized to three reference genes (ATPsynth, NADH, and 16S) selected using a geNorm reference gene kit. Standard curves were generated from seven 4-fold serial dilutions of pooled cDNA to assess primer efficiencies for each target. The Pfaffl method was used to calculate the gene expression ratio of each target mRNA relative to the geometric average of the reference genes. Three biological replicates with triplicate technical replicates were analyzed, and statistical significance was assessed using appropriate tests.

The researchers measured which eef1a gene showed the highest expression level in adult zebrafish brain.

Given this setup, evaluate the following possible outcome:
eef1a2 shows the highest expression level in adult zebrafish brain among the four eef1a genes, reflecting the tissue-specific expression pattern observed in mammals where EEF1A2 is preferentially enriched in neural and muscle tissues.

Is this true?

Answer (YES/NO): NO